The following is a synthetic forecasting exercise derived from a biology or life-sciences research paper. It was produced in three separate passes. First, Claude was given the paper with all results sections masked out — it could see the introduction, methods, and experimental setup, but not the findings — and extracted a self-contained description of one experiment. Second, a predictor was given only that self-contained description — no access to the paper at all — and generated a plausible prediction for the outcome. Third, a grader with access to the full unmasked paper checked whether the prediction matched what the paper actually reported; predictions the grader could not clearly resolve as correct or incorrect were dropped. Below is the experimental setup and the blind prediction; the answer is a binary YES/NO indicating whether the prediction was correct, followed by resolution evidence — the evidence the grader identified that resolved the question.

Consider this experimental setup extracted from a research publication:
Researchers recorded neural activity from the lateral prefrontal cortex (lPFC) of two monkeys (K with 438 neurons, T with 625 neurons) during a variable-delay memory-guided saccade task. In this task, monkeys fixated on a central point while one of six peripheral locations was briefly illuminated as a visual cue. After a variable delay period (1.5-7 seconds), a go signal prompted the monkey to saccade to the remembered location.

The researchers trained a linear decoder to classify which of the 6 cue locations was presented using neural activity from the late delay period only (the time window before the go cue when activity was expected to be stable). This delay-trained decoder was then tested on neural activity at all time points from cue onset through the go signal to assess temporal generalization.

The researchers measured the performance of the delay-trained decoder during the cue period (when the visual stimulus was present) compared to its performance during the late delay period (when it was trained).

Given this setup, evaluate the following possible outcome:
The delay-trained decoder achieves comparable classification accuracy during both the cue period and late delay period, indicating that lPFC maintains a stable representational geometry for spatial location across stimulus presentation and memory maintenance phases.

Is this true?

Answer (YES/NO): NO